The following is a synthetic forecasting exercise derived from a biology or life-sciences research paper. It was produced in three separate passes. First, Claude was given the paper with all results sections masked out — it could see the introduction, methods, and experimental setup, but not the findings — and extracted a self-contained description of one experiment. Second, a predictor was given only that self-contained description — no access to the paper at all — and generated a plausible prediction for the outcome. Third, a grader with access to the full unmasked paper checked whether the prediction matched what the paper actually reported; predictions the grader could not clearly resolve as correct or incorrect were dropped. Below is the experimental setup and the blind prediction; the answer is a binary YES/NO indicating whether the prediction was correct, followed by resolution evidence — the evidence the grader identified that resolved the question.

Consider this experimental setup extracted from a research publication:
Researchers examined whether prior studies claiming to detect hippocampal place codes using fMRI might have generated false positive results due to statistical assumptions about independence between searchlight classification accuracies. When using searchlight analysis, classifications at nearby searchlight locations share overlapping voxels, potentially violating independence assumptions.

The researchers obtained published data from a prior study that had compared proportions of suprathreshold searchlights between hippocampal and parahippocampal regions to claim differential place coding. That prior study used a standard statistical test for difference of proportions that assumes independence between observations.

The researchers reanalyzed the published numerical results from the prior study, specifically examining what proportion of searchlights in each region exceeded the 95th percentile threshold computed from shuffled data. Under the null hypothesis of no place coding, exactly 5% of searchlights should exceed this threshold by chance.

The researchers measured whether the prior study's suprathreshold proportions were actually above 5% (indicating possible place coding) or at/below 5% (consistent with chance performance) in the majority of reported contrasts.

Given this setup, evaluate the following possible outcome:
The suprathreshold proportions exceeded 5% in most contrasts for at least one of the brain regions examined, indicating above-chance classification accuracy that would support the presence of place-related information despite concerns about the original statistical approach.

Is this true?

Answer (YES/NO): NO